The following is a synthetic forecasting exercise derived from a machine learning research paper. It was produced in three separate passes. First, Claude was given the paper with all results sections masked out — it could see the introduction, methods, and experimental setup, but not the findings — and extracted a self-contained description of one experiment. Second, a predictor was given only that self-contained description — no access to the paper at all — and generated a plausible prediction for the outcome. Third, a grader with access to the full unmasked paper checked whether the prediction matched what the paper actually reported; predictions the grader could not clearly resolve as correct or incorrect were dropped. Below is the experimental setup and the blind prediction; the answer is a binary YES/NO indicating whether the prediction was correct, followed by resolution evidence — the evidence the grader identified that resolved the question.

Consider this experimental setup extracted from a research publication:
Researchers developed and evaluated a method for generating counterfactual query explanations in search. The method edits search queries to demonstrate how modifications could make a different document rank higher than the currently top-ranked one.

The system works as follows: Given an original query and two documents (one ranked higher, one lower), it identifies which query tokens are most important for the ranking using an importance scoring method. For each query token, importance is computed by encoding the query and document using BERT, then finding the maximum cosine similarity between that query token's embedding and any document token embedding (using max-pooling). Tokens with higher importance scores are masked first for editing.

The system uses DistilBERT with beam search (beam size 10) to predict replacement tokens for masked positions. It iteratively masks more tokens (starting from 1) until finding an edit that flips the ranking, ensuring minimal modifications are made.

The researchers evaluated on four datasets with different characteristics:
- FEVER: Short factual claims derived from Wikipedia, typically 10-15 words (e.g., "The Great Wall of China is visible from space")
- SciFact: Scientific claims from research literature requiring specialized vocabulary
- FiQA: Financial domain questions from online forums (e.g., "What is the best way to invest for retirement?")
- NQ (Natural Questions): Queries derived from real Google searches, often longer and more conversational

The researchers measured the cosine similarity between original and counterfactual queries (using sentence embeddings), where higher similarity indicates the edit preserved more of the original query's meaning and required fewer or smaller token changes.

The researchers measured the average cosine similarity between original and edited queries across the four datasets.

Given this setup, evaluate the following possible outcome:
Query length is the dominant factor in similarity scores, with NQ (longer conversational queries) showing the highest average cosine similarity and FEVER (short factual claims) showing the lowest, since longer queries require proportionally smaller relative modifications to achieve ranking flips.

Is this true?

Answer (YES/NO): NO